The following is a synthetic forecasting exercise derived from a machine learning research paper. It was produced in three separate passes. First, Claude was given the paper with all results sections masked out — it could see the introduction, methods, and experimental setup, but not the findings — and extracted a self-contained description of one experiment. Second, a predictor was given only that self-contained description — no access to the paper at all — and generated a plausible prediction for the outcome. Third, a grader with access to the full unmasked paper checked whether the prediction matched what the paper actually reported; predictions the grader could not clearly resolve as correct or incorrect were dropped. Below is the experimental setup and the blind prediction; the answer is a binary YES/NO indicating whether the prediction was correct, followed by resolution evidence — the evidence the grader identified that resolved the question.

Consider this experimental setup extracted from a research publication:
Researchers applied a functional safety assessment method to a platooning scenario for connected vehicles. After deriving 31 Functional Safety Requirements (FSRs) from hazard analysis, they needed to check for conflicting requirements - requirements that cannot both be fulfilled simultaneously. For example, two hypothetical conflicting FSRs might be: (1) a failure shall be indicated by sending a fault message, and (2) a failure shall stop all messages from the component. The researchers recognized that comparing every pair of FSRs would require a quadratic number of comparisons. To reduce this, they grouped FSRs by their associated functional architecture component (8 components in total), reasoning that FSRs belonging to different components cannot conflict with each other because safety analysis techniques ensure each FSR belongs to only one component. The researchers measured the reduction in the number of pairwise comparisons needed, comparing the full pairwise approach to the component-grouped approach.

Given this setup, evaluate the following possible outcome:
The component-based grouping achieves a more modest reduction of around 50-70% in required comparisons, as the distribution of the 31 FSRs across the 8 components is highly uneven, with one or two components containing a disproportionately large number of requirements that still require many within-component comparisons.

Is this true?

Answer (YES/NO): NO